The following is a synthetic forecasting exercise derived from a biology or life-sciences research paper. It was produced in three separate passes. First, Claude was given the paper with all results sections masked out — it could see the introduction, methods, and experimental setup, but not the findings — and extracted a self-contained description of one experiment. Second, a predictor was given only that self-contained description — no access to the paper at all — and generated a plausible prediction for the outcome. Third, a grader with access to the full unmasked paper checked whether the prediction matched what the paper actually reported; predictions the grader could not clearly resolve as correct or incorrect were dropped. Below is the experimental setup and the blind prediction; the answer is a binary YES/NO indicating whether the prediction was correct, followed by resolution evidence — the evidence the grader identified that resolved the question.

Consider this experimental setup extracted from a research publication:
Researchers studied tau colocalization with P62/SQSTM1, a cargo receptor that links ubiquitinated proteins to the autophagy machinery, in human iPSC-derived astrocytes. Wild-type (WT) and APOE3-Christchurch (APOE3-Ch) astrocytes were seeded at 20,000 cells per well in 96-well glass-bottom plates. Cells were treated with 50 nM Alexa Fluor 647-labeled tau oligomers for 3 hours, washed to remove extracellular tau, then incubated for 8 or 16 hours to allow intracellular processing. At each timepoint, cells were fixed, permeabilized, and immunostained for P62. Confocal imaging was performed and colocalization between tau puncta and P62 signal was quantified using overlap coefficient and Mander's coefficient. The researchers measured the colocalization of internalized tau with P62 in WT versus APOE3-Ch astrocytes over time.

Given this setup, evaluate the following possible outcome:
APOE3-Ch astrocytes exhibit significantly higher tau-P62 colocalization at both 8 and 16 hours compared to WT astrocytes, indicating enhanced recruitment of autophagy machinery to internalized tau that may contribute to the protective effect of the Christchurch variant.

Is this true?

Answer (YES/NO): NO